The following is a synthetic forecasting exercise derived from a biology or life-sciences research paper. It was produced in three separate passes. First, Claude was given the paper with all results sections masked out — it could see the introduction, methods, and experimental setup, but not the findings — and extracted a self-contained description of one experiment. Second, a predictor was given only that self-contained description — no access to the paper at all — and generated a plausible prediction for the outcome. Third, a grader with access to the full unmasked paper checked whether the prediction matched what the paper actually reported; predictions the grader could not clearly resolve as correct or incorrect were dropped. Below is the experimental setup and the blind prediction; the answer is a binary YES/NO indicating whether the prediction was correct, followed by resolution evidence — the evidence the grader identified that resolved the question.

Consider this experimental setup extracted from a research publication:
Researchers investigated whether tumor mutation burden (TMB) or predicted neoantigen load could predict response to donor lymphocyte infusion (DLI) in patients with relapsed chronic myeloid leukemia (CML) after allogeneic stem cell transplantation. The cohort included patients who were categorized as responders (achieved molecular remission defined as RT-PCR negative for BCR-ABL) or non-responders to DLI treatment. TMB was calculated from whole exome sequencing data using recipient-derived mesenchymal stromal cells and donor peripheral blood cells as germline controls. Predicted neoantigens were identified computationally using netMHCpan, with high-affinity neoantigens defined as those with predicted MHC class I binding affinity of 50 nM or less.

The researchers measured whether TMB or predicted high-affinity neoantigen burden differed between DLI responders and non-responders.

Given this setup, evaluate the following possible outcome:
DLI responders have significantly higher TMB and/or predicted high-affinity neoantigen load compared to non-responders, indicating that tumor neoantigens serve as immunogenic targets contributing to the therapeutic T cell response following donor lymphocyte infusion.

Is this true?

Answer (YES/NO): NO